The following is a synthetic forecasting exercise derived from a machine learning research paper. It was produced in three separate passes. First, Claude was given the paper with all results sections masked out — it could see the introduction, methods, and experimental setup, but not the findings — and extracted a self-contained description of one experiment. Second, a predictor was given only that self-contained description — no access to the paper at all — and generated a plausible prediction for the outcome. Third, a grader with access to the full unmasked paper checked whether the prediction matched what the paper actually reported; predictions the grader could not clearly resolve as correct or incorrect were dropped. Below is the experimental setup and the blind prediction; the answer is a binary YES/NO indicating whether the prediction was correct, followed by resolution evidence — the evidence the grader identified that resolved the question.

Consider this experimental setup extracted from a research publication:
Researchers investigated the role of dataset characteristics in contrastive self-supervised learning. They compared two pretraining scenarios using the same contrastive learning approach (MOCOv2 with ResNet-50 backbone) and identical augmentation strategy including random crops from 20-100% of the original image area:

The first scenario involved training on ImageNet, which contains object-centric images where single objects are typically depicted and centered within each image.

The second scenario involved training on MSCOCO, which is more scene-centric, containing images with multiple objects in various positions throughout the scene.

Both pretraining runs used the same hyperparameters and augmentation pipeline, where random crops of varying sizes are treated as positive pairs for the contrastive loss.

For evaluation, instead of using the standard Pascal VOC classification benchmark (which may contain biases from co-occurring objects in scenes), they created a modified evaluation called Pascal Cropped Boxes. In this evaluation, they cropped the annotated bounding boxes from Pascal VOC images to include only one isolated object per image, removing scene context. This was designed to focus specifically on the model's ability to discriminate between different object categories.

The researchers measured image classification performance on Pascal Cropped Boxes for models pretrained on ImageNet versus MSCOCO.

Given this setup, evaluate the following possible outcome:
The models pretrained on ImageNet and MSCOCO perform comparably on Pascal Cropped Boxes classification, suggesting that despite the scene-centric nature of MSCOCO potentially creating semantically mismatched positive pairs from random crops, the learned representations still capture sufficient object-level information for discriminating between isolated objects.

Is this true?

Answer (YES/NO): NO